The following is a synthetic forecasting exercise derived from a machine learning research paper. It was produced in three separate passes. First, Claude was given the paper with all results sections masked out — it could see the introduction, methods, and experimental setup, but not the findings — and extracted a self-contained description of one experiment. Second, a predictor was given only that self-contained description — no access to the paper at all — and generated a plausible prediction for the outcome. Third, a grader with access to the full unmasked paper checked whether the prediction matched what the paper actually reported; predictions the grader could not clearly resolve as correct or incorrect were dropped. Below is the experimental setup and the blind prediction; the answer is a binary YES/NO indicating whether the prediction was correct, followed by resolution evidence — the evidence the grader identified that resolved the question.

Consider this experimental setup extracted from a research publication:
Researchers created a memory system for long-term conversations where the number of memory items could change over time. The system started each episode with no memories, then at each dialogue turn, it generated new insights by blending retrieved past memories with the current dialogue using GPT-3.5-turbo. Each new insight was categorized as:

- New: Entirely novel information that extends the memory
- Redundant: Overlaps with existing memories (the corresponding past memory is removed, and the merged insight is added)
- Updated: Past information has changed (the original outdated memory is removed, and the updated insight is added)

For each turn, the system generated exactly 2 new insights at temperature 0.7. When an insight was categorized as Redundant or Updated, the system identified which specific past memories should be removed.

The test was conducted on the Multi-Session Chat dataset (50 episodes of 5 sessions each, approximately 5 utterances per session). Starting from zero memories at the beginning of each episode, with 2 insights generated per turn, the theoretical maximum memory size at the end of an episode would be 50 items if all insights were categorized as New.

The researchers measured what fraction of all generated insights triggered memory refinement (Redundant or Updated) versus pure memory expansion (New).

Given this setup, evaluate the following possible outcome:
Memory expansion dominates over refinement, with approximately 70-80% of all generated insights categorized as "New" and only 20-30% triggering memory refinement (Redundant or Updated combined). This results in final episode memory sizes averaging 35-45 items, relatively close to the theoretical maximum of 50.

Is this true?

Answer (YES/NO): NO